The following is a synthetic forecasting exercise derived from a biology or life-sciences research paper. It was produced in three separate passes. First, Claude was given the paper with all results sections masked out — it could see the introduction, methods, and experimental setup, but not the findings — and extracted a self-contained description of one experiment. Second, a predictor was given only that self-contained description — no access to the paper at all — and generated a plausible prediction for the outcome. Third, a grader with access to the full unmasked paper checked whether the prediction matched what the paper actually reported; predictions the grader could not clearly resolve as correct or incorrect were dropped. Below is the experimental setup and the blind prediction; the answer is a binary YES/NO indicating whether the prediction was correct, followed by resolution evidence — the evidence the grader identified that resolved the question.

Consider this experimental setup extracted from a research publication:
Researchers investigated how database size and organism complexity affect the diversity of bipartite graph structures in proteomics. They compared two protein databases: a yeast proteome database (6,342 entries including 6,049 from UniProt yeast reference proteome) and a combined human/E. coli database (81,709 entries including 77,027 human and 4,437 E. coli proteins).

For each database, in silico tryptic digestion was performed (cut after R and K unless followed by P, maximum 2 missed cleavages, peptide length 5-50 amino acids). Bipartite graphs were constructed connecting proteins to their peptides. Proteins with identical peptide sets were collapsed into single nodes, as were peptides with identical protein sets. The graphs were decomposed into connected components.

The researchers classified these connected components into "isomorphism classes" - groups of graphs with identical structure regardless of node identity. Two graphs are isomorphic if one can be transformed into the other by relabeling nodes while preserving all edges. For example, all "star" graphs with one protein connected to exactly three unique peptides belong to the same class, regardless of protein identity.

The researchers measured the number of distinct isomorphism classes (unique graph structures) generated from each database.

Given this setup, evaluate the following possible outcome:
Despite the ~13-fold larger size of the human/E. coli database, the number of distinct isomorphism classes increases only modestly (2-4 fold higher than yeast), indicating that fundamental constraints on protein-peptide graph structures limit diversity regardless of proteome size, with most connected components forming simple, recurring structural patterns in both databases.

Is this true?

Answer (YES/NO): NO